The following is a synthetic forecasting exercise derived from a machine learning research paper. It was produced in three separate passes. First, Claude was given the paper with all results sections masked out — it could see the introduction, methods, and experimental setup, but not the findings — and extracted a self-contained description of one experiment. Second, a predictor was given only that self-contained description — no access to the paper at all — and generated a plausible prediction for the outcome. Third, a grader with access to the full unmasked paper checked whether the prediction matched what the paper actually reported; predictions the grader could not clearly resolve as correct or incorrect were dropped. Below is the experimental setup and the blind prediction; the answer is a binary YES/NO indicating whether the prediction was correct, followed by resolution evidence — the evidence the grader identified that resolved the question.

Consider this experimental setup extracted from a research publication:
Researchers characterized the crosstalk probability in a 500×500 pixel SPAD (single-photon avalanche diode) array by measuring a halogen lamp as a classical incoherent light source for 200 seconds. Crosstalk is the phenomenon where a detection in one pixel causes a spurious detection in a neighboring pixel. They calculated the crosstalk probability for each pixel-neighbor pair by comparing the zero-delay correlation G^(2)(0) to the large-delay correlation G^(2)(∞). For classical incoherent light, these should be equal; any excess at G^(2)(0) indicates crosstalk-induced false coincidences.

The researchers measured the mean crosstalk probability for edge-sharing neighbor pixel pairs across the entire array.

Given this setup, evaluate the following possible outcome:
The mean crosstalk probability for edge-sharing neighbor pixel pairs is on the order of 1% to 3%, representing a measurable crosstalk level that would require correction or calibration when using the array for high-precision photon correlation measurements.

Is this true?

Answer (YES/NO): NO